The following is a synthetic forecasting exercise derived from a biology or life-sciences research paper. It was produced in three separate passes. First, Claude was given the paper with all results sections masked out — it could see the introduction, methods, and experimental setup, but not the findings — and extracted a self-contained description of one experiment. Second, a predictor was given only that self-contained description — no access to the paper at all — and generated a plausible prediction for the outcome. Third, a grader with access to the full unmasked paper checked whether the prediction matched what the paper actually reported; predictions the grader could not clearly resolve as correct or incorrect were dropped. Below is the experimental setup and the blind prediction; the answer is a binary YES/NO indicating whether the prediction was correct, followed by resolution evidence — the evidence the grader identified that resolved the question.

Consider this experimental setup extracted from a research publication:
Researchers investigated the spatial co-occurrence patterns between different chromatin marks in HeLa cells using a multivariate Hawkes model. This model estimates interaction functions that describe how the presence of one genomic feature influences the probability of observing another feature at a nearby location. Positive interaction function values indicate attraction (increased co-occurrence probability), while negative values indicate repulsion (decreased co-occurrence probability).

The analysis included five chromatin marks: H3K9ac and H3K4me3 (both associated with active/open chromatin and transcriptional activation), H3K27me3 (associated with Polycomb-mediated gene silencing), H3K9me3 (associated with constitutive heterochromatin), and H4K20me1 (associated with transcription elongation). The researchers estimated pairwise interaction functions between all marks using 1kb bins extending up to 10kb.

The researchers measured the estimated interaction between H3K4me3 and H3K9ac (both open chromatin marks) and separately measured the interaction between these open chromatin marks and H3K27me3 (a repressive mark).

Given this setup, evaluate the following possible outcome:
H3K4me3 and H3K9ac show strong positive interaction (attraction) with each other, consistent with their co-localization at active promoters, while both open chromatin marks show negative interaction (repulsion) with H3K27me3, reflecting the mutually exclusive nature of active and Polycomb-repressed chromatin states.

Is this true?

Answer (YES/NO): YES